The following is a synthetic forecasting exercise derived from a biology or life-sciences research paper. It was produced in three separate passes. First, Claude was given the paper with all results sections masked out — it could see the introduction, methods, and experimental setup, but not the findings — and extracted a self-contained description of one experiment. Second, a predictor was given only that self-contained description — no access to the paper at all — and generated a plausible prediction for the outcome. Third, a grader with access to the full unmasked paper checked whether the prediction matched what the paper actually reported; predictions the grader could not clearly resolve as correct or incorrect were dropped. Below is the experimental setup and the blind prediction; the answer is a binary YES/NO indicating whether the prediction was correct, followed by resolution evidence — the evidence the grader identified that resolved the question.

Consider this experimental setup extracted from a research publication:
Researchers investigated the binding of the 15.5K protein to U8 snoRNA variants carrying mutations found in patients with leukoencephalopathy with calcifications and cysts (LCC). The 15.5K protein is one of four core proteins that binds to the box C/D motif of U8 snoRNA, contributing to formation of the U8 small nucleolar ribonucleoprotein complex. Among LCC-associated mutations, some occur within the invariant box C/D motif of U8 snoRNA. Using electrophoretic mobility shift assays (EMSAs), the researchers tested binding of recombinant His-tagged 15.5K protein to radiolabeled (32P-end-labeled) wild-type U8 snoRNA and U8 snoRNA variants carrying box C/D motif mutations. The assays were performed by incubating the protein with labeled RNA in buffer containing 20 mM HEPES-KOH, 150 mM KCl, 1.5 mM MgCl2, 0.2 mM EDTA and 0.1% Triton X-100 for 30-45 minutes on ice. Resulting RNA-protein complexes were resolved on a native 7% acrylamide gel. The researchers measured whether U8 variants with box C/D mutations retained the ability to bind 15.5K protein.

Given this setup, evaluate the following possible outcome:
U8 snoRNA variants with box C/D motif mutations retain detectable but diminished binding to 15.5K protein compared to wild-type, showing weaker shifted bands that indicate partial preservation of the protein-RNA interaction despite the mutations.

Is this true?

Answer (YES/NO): NO